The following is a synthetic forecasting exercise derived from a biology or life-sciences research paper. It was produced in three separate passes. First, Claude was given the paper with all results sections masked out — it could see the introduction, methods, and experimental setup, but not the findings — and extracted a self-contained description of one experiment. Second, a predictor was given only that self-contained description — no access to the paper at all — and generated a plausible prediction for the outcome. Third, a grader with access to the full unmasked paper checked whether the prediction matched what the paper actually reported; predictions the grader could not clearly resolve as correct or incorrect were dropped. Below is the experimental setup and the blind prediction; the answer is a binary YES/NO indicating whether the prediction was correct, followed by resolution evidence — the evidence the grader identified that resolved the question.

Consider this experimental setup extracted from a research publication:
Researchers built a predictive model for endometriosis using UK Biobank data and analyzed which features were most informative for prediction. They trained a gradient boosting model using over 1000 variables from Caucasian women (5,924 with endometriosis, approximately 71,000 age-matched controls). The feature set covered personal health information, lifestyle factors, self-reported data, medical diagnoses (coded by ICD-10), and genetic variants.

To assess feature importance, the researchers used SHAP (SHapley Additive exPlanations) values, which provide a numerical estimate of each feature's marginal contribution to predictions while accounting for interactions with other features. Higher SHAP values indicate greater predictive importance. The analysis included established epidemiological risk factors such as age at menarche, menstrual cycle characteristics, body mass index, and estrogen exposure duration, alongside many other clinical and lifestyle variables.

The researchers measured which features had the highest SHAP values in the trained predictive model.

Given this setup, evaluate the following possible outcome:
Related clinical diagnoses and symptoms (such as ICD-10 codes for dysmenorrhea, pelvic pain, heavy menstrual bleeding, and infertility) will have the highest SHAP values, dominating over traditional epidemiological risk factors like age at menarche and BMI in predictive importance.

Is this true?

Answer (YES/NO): NO